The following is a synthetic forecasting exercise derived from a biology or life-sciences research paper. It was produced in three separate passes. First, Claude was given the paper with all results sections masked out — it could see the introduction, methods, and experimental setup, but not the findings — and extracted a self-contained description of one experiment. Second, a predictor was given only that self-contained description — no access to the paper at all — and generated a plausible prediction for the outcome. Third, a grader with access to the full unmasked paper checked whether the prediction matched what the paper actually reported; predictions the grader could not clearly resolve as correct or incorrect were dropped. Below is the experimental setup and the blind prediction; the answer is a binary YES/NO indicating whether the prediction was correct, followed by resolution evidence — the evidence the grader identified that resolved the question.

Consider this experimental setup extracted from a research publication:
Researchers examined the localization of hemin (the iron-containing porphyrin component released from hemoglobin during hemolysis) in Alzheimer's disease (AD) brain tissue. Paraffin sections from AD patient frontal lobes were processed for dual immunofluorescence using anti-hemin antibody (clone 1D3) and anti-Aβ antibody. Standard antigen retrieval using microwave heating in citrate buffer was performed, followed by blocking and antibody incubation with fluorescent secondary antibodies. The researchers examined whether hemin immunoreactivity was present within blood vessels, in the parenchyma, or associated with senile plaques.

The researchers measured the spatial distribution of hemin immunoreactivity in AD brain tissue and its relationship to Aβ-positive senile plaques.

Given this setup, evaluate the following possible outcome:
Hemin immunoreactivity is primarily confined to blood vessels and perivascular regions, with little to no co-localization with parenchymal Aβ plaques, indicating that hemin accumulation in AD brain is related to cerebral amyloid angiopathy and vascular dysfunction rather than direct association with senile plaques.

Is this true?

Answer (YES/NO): NO